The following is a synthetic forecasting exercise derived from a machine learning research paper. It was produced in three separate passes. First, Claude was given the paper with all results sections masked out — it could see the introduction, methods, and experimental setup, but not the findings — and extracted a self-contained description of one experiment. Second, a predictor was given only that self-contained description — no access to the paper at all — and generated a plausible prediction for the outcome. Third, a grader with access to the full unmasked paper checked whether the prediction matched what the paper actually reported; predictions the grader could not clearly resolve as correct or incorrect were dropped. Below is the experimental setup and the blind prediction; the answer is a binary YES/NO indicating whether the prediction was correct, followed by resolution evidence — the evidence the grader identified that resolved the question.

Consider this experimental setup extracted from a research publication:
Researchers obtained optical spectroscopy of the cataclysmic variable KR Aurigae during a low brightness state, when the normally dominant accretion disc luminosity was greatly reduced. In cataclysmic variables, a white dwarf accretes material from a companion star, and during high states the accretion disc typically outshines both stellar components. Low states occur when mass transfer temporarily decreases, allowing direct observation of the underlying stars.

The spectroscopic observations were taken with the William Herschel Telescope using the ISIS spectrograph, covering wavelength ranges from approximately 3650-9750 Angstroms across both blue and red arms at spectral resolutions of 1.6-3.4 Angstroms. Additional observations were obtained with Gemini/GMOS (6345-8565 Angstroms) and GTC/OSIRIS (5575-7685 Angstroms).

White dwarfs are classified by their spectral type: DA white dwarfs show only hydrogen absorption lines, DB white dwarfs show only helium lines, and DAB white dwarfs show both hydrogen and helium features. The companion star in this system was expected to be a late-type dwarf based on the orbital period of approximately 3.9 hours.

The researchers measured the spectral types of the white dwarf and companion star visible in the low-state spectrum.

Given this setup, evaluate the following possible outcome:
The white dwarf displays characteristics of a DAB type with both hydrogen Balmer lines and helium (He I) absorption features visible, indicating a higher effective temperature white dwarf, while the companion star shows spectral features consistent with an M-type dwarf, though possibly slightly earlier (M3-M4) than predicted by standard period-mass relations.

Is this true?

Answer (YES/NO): NO